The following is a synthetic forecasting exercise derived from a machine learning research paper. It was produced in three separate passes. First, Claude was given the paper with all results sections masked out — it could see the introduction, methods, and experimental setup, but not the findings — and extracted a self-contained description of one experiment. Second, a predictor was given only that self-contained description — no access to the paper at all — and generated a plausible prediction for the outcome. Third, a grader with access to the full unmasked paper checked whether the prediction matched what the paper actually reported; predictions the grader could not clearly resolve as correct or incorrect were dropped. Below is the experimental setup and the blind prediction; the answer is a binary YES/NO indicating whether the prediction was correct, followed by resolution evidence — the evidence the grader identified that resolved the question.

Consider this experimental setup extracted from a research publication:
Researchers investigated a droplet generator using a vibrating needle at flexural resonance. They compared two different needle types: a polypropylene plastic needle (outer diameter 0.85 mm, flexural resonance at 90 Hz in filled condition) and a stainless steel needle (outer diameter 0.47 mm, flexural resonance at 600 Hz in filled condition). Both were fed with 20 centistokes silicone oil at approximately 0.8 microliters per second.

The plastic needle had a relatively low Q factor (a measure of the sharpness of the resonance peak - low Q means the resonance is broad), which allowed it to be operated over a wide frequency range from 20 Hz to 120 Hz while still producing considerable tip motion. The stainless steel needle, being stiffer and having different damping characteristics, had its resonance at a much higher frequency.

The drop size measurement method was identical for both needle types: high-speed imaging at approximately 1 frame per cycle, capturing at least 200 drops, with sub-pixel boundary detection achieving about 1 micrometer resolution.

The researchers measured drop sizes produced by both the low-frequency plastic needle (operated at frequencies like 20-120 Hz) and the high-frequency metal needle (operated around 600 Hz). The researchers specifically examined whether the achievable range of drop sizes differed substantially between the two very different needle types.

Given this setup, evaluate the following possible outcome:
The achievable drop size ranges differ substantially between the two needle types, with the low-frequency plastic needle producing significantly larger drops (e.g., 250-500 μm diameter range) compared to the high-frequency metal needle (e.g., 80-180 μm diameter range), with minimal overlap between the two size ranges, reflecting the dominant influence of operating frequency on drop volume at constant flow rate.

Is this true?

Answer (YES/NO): NO